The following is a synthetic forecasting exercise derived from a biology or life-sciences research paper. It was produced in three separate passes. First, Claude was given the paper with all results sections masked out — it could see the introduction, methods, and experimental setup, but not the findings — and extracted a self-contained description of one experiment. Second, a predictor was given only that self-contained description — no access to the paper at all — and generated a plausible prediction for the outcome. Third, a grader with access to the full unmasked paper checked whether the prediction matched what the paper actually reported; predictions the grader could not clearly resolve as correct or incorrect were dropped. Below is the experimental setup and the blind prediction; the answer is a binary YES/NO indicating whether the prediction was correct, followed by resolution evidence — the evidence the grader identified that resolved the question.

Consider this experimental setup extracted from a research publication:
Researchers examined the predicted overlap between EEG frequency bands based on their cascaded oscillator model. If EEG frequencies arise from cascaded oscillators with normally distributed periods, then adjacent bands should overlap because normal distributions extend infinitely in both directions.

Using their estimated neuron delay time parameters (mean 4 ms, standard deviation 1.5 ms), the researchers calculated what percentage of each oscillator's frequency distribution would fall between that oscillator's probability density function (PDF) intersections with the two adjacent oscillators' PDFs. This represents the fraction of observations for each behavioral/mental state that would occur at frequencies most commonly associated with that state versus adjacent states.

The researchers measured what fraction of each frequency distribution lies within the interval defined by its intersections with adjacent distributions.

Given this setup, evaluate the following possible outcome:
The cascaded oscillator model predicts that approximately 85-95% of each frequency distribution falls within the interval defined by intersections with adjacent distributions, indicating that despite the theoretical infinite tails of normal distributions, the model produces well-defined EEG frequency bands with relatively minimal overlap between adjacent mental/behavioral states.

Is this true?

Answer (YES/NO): YES